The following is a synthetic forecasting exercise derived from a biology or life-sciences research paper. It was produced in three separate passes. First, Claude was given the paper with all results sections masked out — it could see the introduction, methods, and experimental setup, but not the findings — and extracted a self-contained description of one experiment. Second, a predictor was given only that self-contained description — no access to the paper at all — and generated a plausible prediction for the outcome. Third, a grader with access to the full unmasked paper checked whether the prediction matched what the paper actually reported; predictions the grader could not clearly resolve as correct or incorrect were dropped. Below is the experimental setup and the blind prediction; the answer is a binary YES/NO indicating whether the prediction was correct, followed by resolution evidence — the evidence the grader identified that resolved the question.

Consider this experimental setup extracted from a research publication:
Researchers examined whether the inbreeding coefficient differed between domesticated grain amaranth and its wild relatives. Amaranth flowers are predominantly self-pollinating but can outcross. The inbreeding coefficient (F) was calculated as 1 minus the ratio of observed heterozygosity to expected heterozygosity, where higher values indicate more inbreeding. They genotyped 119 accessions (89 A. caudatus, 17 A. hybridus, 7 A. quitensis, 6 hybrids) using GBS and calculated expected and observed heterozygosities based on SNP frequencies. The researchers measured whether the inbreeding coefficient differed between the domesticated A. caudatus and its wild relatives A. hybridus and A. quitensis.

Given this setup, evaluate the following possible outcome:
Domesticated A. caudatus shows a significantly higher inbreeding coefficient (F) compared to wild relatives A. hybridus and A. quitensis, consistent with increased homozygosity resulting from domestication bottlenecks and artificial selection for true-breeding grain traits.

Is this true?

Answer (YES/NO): NO